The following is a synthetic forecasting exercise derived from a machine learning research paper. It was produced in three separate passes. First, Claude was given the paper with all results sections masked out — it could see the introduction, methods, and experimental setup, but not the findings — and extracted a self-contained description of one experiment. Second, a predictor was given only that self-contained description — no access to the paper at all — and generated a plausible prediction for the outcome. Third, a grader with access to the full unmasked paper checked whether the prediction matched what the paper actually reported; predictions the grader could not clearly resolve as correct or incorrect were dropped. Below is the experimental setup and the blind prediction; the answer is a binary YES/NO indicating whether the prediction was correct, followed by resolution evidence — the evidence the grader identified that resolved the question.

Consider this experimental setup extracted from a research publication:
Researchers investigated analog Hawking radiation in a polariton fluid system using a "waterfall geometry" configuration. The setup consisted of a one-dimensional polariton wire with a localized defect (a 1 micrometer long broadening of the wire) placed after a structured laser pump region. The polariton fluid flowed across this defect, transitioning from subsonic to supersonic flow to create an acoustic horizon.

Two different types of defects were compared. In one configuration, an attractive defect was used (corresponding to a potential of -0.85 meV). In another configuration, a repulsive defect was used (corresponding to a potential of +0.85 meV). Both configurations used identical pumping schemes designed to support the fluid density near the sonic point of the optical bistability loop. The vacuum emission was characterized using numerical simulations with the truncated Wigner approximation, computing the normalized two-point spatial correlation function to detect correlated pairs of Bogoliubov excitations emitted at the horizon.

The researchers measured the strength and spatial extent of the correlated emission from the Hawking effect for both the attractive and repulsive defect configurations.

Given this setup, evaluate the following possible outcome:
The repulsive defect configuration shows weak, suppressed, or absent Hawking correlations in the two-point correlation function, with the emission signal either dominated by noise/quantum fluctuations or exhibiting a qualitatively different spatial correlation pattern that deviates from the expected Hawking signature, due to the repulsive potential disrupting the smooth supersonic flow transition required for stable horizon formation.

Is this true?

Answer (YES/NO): NO